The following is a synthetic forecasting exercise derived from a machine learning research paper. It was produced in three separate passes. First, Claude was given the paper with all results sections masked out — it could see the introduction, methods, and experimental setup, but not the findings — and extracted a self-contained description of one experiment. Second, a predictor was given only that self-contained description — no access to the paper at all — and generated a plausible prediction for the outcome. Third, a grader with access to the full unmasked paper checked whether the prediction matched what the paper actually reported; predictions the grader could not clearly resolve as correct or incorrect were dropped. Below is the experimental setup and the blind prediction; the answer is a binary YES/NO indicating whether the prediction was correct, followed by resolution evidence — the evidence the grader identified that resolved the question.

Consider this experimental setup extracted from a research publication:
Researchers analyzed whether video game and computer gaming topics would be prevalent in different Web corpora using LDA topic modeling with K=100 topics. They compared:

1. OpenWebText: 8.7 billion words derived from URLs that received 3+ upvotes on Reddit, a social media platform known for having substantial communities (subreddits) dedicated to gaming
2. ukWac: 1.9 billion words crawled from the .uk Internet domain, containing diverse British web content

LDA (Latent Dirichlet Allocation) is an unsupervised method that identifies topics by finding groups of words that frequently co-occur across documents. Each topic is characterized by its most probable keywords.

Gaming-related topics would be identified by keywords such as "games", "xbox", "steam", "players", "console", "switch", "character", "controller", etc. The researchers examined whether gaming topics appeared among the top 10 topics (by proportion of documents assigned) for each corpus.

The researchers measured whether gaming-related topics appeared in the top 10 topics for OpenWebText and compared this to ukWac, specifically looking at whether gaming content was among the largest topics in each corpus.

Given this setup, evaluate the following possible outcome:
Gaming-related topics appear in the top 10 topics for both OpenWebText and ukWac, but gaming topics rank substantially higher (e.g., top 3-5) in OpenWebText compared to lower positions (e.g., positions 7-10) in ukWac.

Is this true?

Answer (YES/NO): NO